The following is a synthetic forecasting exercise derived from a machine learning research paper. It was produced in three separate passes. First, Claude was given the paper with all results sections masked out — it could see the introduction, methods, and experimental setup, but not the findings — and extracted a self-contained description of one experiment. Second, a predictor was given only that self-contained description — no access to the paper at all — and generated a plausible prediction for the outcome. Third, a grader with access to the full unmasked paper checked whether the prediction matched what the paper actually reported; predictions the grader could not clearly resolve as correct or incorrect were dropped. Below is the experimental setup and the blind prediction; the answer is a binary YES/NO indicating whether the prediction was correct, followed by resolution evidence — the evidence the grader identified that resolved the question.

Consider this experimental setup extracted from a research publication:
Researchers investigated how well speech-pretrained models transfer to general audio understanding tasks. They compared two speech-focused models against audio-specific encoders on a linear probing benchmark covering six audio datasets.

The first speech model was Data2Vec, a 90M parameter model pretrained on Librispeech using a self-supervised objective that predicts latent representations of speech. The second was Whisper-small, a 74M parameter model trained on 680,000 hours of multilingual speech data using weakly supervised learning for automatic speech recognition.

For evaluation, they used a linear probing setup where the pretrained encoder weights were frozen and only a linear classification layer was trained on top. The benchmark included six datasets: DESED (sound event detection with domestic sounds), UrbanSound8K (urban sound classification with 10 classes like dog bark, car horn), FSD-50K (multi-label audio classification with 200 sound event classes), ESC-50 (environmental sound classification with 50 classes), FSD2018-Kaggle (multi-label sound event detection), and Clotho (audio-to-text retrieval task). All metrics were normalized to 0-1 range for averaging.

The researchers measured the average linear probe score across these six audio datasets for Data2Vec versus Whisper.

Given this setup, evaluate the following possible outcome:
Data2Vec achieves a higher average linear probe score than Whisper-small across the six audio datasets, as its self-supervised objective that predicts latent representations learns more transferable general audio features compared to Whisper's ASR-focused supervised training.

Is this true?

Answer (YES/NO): NO